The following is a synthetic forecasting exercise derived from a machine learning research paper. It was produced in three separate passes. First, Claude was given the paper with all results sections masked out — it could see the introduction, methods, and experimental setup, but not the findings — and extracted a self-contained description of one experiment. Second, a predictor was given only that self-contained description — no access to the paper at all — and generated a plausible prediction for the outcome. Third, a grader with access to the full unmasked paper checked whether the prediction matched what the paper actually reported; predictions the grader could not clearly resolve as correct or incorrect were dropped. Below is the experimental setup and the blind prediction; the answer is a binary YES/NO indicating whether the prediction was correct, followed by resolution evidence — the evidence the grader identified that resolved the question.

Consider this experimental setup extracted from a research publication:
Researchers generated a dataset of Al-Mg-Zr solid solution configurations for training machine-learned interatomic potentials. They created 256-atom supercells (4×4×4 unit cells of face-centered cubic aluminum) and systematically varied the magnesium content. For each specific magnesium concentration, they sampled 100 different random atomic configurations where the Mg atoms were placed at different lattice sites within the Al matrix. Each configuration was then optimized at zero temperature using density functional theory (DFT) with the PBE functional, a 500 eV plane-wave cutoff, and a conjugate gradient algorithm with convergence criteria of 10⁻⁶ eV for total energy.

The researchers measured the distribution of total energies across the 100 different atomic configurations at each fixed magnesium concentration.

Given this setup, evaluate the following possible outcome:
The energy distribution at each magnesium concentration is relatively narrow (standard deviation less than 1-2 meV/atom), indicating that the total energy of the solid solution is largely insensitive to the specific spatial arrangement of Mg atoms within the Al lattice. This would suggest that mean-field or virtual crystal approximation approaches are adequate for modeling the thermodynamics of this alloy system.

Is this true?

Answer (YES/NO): NO